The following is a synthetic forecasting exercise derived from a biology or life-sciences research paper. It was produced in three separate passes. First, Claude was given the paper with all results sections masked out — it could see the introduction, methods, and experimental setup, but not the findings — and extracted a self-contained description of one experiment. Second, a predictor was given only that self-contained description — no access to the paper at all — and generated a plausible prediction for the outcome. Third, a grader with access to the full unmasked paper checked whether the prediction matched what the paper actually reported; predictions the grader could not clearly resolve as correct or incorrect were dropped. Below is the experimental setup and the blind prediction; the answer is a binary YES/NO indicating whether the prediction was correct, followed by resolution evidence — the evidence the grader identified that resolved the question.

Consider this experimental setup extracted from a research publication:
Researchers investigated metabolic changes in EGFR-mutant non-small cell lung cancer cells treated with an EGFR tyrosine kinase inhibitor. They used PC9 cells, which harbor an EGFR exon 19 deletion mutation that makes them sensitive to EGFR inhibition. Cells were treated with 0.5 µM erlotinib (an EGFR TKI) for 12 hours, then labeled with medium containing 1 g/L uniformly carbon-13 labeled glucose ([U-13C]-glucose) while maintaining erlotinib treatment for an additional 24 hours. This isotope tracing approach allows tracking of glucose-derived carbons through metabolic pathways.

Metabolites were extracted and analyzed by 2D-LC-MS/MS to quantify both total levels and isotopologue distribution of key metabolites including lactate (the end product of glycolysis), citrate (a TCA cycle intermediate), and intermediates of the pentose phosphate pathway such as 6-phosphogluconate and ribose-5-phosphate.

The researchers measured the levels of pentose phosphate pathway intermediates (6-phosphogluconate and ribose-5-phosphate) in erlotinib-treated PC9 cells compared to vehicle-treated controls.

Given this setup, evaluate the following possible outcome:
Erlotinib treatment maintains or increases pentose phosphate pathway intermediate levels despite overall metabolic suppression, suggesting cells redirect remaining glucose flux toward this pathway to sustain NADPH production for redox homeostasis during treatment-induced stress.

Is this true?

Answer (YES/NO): NO